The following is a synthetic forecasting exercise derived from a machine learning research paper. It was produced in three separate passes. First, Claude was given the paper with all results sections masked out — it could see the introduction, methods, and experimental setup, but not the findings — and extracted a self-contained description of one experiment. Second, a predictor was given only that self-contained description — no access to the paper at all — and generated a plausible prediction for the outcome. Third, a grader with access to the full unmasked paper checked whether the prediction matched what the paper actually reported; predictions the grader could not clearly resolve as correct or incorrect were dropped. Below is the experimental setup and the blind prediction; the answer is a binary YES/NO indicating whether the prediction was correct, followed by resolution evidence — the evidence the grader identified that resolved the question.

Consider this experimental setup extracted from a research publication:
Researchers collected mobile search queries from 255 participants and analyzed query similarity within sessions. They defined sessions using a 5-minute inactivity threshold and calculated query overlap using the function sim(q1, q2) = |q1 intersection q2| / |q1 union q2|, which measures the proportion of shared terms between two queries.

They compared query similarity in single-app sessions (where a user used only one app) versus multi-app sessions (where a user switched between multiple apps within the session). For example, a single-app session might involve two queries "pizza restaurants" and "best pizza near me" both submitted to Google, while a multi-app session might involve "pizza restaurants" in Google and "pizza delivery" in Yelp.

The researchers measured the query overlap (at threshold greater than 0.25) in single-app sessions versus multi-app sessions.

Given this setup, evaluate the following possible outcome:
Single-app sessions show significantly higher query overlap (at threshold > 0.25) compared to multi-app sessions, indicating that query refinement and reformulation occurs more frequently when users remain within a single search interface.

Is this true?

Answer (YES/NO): NO